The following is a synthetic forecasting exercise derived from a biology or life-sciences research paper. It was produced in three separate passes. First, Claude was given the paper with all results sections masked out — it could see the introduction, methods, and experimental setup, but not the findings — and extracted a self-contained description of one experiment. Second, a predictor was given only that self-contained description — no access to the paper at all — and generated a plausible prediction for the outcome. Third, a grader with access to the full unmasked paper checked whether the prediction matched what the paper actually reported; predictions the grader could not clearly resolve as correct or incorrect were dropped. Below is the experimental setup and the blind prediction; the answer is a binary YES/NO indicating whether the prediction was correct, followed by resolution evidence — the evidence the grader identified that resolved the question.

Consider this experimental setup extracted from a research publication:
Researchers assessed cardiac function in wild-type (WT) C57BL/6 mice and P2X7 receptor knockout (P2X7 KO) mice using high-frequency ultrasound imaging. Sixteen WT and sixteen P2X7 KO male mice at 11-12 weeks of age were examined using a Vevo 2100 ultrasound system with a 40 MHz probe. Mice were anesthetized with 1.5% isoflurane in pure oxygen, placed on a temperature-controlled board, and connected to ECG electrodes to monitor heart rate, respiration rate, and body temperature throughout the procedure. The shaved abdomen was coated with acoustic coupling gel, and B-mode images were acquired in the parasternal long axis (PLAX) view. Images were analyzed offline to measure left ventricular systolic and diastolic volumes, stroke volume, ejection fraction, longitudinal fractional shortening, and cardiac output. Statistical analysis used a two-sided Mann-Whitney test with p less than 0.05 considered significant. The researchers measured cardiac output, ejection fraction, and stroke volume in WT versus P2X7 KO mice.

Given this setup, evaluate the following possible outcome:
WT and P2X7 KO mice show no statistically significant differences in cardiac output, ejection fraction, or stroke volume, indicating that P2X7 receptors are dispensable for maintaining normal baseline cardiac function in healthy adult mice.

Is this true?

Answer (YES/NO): NO